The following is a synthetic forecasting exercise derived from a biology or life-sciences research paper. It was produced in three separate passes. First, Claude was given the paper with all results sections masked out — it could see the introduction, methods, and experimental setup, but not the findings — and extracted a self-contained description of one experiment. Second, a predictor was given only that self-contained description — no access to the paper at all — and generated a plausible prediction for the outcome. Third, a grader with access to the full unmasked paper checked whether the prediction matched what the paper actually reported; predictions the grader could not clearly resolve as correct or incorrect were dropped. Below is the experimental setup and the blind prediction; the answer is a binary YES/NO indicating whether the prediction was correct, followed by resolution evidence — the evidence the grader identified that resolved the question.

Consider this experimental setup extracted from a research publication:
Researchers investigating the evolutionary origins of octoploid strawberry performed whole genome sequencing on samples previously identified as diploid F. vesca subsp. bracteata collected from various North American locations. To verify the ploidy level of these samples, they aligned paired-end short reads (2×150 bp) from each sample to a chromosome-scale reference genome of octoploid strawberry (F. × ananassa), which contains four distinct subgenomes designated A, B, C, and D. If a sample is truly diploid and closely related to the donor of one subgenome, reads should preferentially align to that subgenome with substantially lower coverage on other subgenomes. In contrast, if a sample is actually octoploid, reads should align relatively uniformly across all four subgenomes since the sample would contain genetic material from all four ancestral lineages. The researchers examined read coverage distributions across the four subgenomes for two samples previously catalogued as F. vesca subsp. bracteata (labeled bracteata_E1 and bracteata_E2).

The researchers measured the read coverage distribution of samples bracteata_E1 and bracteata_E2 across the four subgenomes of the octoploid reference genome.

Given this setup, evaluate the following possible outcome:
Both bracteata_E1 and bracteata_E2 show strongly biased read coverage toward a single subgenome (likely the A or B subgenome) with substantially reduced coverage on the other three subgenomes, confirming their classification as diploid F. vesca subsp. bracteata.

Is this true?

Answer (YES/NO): NO